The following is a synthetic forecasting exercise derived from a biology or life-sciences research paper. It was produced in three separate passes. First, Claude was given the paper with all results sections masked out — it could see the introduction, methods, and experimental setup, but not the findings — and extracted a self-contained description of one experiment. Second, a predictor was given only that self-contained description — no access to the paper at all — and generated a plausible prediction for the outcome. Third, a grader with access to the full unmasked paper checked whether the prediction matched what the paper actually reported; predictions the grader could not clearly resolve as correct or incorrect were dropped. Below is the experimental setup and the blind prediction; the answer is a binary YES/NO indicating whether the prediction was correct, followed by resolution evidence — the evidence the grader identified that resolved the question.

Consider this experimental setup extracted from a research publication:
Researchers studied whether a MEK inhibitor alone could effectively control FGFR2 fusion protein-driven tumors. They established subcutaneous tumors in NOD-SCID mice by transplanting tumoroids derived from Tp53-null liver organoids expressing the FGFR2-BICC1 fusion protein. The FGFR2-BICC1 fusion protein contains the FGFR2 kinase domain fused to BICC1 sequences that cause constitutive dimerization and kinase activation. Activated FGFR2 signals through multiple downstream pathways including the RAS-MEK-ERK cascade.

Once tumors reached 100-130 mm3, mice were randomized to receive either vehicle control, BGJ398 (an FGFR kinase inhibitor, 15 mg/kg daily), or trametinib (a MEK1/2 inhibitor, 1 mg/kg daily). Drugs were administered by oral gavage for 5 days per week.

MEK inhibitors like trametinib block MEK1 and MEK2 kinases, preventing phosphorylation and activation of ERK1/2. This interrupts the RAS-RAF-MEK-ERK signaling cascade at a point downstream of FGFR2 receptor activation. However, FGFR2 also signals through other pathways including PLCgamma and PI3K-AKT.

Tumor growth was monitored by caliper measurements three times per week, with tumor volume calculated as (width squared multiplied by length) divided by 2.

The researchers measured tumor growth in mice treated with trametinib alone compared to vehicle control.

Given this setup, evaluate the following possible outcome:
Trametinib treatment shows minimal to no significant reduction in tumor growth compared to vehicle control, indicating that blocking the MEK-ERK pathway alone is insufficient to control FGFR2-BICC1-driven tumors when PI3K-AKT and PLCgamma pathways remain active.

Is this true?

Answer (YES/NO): YES